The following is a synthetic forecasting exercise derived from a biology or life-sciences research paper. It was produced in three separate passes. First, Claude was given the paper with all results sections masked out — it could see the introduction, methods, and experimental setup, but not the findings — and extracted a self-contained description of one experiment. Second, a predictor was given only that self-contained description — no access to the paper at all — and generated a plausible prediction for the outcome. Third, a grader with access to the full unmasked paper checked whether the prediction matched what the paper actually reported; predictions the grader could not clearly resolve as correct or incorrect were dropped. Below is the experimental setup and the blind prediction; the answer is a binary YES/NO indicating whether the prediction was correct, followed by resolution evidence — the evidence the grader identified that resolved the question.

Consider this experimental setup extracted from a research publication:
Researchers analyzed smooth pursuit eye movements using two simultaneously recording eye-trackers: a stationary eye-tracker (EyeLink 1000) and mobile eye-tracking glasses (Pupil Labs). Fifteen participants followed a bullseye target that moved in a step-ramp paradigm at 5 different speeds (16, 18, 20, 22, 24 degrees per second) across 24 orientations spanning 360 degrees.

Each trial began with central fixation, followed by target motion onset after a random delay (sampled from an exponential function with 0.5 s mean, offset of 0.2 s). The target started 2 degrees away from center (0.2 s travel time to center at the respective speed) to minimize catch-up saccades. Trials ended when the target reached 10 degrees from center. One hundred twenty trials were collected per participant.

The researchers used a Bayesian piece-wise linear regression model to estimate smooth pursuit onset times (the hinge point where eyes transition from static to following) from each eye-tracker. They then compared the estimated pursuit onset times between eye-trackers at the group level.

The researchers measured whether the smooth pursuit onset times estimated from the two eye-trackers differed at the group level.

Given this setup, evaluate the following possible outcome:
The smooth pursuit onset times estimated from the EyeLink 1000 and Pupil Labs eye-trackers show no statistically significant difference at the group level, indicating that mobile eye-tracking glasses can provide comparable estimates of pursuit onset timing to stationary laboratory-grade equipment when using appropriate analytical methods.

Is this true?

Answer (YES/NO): YES